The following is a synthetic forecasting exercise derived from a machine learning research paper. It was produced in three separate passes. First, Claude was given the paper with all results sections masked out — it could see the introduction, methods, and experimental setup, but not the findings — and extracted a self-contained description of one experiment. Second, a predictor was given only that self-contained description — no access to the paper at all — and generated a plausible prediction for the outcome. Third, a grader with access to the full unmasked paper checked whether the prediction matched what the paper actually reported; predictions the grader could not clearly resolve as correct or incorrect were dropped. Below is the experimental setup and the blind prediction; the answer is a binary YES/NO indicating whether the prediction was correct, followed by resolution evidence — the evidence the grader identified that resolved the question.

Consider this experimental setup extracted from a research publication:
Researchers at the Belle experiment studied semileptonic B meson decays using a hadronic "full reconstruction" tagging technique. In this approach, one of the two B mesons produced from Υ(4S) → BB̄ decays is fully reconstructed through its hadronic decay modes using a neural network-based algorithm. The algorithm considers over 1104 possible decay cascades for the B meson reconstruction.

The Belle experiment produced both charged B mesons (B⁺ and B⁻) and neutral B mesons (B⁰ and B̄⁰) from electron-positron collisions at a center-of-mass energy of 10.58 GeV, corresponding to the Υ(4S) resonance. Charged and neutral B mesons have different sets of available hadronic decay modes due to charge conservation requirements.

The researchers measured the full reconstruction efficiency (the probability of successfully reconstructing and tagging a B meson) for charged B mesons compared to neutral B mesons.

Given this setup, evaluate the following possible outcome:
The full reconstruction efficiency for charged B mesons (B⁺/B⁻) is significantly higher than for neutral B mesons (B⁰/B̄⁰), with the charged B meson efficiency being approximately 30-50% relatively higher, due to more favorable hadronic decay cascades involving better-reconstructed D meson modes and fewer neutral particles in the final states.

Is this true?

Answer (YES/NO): NO